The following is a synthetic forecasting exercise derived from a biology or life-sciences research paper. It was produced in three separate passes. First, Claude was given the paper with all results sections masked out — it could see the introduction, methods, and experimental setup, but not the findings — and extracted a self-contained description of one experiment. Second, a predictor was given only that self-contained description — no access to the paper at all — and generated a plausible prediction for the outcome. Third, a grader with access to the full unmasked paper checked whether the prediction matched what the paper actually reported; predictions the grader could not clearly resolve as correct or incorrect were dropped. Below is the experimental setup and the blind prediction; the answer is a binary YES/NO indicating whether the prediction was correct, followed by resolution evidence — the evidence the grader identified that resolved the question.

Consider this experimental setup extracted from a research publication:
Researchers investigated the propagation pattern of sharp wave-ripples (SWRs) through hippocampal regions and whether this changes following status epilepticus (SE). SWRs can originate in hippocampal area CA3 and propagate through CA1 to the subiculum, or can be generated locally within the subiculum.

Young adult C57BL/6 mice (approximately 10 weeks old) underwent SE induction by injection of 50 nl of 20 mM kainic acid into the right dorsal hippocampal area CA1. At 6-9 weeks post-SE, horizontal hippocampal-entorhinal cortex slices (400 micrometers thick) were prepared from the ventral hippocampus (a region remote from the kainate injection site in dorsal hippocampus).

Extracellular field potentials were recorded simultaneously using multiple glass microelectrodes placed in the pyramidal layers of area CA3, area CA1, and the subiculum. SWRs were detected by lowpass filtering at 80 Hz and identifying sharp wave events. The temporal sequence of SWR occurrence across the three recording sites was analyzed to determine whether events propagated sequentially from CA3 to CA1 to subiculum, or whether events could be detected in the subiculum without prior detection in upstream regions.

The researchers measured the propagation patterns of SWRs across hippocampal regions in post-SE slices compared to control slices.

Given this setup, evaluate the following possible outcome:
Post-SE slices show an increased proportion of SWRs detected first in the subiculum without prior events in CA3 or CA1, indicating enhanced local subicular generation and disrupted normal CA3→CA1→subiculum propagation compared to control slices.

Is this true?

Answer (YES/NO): NO